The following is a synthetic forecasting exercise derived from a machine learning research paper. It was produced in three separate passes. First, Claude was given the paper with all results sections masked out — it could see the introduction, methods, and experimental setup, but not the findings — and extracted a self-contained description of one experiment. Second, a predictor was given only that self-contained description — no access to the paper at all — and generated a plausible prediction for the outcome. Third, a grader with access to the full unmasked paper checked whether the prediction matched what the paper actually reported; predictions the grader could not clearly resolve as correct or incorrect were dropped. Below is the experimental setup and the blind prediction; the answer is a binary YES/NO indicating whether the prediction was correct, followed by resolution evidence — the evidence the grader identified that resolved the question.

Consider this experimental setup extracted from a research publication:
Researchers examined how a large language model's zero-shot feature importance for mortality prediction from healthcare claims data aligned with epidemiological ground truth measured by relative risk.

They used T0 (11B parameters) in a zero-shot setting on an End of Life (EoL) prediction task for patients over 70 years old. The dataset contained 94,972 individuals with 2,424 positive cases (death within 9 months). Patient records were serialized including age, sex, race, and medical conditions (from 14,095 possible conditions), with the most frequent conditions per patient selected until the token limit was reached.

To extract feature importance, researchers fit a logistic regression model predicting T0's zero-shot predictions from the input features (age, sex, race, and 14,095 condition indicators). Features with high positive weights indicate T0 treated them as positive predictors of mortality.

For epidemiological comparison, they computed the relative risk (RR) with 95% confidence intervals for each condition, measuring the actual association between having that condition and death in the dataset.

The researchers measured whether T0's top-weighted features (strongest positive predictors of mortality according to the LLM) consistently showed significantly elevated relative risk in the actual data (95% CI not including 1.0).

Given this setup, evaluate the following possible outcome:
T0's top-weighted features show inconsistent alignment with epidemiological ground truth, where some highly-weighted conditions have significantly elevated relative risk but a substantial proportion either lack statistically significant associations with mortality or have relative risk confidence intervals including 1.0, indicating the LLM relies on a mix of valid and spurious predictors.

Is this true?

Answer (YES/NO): NO